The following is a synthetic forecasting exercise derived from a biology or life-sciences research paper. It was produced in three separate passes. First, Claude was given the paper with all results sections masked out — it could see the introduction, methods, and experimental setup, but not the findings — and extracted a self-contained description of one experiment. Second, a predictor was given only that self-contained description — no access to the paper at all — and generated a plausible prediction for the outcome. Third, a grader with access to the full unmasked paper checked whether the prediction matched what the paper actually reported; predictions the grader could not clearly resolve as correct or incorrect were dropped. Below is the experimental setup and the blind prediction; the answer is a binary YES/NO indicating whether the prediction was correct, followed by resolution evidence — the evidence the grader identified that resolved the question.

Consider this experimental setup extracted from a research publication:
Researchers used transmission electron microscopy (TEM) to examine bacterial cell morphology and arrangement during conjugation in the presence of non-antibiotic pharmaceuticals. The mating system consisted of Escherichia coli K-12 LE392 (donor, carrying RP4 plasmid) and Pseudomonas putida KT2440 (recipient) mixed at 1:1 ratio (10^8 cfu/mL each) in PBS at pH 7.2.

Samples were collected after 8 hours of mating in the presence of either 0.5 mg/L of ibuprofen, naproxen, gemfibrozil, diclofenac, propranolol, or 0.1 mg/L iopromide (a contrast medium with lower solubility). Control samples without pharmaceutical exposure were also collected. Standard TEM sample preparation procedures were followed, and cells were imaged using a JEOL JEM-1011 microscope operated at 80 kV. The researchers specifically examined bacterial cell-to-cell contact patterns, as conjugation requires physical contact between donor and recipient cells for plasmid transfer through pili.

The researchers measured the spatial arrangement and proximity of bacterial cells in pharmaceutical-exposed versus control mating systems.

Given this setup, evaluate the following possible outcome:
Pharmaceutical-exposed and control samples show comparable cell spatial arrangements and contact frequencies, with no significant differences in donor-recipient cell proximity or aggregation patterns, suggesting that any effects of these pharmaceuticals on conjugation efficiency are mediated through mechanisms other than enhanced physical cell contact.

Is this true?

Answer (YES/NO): NO